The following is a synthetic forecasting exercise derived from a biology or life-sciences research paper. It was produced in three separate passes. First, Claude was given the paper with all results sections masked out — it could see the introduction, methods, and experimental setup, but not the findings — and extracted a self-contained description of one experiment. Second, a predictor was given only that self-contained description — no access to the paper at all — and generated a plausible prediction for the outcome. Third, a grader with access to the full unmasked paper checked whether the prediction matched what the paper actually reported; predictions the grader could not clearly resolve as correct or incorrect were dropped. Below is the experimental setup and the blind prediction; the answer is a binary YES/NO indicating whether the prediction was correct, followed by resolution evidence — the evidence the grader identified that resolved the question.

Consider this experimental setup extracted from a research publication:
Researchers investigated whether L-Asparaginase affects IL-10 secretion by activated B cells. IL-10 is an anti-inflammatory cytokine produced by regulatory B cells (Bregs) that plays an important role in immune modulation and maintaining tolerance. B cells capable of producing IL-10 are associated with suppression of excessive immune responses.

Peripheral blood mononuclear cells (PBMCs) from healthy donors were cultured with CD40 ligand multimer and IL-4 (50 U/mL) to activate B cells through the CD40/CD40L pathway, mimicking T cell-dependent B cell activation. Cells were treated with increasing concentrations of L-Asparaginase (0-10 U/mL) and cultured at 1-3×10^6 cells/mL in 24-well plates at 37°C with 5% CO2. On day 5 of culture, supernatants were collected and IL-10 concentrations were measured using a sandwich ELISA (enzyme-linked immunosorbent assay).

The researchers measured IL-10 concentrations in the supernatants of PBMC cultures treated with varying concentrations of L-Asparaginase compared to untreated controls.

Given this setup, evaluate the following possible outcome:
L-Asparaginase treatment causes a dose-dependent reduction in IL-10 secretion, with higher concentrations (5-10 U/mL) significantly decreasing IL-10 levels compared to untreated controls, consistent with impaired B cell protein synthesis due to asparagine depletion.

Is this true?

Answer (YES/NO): NO